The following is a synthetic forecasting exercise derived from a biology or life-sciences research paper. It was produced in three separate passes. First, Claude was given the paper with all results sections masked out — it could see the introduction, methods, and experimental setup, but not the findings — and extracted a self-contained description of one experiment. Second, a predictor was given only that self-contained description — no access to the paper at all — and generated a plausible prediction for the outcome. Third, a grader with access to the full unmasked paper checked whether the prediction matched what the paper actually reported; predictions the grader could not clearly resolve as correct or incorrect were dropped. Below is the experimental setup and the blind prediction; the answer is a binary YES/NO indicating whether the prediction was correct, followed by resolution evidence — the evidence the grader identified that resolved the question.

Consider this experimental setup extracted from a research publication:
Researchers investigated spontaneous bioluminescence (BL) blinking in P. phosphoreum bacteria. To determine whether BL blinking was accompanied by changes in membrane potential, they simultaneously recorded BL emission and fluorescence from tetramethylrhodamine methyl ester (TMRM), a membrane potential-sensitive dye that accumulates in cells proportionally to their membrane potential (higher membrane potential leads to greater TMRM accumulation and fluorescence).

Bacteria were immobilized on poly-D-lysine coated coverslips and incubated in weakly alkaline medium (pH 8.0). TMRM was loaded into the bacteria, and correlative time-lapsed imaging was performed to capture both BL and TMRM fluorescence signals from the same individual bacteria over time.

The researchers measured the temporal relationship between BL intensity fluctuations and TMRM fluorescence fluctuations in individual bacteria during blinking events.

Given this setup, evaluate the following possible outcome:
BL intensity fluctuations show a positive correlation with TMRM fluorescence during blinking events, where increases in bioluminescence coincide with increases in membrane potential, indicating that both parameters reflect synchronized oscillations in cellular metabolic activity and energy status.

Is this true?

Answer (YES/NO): YES